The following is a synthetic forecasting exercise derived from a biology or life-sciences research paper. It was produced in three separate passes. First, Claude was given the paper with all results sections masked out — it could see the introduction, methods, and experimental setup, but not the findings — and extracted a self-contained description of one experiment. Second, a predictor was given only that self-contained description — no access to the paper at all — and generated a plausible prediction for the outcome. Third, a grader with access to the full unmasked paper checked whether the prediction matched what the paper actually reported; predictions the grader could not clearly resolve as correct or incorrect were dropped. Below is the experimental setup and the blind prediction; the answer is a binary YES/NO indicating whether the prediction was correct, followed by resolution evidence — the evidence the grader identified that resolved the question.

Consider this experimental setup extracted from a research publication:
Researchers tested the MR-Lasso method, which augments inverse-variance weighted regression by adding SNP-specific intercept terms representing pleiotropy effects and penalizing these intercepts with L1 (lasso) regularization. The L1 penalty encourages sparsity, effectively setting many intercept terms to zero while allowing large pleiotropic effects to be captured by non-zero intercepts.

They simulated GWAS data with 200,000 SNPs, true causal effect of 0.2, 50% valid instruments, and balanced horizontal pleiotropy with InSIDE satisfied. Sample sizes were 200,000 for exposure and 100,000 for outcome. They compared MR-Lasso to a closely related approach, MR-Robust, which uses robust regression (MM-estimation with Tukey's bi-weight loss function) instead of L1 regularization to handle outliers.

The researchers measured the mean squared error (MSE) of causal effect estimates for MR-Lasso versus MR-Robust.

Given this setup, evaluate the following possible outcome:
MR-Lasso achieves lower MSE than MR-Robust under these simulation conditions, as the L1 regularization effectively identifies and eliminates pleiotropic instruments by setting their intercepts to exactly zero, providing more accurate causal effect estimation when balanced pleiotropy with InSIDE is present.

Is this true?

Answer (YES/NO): NO